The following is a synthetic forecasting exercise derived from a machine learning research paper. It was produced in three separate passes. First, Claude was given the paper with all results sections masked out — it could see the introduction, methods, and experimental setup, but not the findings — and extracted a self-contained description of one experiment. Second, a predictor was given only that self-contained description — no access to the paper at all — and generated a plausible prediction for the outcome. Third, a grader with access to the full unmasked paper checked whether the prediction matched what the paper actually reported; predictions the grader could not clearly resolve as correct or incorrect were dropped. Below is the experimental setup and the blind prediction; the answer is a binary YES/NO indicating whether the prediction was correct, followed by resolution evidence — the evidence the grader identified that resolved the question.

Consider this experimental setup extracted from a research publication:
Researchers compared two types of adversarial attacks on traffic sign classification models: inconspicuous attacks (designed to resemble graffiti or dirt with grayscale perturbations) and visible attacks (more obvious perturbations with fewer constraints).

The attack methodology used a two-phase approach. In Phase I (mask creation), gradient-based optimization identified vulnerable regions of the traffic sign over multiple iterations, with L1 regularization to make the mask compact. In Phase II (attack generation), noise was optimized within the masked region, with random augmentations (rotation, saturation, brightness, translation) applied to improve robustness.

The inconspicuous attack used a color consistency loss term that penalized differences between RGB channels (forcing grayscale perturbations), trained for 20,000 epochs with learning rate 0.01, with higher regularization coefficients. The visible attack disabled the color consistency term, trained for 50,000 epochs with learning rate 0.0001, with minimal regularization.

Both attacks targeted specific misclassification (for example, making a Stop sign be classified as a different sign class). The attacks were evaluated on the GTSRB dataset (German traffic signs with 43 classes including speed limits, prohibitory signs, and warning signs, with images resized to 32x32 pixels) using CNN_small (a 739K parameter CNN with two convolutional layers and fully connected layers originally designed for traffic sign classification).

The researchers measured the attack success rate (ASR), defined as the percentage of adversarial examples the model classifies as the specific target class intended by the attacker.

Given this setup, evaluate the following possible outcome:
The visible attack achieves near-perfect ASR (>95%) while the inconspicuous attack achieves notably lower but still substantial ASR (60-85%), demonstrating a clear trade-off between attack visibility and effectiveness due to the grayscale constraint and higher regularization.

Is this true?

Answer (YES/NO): NO